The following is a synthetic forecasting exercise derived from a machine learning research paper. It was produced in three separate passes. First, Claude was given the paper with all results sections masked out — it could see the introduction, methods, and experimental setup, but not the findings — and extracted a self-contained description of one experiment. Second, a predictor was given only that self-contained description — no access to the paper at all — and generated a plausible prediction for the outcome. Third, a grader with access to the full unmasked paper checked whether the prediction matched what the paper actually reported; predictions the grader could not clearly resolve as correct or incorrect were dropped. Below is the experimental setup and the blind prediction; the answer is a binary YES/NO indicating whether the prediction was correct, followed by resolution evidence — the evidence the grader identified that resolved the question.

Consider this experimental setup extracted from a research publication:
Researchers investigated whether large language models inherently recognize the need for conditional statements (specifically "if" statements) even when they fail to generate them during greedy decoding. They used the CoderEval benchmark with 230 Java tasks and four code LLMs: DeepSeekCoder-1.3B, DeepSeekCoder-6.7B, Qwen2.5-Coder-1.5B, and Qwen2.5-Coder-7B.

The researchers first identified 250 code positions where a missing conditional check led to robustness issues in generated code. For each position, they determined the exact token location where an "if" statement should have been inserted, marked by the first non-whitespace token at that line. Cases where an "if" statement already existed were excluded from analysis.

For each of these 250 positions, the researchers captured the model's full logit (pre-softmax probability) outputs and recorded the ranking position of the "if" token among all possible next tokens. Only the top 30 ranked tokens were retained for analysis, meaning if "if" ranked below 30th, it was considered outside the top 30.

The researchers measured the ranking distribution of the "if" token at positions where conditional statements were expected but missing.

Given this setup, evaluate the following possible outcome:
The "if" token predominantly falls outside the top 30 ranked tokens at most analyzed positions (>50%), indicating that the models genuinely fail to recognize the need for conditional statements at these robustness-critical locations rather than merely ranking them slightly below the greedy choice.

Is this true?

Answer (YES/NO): NO